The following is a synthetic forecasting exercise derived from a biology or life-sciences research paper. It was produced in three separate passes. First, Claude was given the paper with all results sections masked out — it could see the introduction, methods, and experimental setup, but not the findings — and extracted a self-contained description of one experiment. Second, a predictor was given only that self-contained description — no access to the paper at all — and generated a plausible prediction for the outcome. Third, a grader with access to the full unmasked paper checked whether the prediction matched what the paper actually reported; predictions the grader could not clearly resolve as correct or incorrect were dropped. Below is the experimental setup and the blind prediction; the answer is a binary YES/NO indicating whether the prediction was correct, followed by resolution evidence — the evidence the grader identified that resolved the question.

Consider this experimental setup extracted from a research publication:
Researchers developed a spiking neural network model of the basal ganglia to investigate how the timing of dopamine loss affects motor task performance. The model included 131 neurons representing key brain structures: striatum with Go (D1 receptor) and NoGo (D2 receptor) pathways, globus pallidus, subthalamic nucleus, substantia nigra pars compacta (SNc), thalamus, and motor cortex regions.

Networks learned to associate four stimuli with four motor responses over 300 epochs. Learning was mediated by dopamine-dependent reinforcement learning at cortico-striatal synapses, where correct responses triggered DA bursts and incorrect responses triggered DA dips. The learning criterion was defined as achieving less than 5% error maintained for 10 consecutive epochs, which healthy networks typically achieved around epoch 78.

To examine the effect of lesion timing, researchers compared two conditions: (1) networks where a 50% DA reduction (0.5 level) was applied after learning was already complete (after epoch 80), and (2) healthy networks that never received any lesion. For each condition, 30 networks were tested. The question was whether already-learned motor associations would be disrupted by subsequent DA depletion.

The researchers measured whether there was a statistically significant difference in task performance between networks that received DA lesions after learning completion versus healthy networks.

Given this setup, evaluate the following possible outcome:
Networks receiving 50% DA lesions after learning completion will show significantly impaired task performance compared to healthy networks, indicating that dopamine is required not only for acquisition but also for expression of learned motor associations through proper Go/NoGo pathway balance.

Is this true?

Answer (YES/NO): NO